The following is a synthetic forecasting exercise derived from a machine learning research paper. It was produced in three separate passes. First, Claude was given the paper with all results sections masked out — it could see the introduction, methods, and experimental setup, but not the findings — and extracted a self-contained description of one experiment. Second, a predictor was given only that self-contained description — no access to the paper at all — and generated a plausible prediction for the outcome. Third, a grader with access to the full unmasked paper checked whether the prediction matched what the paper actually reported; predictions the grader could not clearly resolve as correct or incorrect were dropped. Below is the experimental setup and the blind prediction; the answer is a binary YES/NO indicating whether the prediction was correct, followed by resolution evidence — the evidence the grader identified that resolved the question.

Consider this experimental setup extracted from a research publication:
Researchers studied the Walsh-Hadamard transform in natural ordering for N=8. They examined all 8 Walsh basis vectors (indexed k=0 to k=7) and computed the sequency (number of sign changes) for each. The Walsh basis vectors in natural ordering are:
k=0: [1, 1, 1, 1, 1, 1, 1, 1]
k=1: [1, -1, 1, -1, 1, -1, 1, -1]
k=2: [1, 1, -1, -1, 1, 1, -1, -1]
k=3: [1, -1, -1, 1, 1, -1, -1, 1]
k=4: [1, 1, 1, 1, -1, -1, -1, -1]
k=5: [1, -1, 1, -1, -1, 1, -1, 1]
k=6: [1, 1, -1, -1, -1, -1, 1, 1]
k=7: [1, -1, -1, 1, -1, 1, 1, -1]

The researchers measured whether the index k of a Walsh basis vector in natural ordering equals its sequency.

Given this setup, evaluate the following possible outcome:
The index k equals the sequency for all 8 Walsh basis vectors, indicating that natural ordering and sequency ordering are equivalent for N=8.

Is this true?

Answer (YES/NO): NO